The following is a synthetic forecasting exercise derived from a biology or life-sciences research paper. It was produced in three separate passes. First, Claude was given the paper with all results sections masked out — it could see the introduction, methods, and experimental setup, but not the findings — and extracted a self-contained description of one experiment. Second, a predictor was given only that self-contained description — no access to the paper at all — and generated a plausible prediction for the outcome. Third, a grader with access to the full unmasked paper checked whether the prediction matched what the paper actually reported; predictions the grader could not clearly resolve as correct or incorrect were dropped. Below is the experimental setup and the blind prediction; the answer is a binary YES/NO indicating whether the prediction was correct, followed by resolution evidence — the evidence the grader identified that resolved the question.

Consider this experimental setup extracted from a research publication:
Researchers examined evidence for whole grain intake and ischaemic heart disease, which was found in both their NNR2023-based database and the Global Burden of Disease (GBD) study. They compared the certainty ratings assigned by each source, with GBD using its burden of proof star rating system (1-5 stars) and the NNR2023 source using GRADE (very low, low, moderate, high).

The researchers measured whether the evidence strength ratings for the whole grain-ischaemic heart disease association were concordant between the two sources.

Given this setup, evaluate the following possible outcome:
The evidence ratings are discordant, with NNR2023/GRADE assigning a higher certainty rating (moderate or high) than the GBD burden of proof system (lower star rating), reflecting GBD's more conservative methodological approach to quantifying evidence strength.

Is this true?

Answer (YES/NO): NO